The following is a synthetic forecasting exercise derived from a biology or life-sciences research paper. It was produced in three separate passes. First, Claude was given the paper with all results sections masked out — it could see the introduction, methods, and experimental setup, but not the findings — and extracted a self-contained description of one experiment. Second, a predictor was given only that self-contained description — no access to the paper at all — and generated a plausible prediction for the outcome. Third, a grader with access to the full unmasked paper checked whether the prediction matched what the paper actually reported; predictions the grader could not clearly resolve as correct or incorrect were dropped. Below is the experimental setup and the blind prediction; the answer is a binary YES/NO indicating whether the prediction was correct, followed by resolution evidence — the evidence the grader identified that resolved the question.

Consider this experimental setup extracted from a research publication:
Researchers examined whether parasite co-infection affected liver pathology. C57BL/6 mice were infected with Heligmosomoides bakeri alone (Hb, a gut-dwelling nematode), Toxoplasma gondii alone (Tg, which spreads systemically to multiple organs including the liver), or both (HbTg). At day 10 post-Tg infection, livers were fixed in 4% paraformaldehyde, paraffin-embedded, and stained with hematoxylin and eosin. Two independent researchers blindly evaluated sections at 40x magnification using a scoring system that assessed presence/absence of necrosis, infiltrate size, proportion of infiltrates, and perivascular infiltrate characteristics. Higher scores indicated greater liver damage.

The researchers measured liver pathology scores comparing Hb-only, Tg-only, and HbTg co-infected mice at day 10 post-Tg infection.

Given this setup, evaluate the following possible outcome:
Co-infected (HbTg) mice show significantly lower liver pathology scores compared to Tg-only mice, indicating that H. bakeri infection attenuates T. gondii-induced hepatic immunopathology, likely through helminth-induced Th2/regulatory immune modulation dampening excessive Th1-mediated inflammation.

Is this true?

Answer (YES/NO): NO